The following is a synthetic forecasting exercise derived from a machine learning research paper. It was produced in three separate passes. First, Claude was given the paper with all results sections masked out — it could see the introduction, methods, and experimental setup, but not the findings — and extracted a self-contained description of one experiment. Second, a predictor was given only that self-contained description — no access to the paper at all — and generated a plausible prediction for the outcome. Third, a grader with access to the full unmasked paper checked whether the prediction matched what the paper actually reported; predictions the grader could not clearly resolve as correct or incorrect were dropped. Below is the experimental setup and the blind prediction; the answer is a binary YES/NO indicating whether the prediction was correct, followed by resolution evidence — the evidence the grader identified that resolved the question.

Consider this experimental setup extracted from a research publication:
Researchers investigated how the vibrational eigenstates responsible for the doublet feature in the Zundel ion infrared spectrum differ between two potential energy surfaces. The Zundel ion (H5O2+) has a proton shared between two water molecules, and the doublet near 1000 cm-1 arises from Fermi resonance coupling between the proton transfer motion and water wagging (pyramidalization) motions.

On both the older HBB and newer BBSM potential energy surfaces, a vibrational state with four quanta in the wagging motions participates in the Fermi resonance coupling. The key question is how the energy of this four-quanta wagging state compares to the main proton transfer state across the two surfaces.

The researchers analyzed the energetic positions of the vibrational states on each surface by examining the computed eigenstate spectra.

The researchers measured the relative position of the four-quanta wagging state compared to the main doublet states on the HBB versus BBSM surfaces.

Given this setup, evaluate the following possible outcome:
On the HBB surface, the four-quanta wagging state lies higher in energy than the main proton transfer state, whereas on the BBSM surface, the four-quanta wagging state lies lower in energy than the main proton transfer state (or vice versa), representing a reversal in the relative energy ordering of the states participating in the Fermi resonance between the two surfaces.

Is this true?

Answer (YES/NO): NO